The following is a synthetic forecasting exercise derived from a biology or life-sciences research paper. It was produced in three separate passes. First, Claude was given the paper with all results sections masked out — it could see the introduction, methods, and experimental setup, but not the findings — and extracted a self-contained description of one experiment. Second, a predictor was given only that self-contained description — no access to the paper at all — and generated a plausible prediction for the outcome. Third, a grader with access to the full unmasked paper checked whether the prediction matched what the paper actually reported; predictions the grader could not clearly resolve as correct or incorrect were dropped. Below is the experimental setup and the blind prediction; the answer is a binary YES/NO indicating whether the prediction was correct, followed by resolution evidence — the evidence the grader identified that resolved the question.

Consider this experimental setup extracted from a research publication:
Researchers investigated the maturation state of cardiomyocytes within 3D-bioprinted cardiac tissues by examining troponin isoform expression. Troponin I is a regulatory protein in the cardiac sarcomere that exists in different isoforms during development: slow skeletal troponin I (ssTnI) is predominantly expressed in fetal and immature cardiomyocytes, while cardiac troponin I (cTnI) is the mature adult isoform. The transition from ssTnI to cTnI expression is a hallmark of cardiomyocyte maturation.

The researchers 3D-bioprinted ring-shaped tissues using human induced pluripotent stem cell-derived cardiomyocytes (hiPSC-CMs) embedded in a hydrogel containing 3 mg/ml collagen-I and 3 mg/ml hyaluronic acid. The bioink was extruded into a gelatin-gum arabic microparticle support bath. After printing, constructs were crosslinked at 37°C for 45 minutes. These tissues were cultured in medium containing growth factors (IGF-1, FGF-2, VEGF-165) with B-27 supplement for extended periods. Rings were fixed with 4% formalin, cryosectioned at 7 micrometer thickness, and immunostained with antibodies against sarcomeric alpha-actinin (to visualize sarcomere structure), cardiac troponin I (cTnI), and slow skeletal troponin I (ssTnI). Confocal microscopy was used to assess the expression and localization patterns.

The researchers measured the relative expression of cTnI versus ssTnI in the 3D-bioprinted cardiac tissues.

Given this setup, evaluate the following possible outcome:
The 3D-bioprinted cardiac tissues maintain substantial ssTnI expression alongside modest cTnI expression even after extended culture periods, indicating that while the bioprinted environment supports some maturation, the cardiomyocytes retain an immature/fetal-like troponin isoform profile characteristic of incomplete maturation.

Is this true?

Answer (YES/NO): YES